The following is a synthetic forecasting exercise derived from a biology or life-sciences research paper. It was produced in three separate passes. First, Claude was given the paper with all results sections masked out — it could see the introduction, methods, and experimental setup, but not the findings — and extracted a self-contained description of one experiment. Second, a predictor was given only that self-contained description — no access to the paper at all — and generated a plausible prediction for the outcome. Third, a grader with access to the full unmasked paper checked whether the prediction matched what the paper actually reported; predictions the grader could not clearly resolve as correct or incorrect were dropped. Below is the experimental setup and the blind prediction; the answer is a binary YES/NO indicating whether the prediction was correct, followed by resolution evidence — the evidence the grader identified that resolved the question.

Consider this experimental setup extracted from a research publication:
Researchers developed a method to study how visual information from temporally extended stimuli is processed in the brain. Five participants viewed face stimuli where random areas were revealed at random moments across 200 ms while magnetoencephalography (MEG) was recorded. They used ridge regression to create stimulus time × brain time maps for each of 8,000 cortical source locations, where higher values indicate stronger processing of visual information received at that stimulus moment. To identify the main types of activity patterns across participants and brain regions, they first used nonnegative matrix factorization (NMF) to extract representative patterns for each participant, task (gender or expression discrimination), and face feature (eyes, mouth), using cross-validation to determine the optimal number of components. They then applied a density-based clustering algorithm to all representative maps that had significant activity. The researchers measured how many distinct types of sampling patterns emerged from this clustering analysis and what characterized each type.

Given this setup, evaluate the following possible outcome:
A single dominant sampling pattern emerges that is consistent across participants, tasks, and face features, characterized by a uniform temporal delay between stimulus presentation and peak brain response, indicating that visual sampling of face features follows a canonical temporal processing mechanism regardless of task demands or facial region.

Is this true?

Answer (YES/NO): NO